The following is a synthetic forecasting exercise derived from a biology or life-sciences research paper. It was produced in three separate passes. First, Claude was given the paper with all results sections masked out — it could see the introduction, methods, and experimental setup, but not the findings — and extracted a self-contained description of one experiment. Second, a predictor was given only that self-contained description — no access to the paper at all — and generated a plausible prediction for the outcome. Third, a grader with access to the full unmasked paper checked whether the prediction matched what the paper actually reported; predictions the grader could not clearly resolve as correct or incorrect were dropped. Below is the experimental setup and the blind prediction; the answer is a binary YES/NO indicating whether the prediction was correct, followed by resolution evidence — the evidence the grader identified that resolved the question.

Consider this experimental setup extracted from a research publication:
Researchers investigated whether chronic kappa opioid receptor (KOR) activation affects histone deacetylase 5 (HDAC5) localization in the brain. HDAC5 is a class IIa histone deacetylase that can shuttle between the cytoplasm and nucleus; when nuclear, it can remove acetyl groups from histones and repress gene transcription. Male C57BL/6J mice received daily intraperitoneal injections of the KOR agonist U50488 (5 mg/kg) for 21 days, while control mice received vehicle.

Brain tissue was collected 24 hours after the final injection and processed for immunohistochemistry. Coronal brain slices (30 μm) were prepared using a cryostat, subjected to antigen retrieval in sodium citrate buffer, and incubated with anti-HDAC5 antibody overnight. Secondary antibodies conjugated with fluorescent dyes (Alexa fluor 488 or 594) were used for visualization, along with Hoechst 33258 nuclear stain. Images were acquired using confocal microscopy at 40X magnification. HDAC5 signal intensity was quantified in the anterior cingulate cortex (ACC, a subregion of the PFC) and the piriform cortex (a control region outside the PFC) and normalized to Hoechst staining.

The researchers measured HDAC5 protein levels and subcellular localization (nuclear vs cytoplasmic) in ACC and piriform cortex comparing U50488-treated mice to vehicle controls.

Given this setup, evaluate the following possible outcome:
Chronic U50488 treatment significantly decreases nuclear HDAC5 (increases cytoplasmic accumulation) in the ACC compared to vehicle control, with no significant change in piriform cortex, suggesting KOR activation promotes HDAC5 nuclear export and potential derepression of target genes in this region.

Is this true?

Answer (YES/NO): NO